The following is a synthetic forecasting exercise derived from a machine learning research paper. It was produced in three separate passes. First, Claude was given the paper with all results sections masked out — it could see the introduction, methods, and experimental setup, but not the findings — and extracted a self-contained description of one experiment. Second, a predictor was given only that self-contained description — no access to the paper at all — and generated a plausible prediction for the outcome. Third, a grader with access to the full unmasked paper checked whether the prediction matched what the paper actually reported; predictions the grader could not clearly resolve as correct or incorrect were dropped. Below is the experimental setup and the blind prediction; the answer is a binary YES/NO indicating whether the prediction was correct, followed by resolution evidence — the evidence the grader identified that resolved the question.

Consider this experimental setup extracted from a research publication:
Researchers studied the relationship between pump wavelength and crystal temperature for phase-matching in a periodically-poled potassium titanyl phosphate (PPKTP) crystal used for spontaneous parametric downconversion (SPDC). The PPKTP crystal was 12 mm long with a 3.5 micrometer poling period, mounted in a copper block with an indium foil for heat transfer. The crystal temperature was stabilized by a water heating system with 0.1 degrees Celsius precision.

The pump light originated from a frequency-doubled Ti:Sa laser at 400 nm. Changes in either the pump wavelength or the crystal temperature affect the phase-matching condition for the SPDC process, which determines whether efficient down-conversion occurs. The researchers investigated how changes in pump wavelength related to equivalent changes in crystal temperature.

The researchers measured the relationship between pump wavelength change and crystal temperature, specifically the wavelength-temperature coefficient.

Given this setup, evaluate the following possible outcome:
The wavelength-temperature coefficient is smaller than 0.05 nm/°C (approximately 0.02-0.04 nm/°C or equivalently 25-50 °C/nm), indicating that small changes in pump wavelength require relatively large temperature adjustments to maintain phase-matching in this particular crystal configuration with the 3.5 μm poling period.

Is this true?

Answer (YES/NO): NO